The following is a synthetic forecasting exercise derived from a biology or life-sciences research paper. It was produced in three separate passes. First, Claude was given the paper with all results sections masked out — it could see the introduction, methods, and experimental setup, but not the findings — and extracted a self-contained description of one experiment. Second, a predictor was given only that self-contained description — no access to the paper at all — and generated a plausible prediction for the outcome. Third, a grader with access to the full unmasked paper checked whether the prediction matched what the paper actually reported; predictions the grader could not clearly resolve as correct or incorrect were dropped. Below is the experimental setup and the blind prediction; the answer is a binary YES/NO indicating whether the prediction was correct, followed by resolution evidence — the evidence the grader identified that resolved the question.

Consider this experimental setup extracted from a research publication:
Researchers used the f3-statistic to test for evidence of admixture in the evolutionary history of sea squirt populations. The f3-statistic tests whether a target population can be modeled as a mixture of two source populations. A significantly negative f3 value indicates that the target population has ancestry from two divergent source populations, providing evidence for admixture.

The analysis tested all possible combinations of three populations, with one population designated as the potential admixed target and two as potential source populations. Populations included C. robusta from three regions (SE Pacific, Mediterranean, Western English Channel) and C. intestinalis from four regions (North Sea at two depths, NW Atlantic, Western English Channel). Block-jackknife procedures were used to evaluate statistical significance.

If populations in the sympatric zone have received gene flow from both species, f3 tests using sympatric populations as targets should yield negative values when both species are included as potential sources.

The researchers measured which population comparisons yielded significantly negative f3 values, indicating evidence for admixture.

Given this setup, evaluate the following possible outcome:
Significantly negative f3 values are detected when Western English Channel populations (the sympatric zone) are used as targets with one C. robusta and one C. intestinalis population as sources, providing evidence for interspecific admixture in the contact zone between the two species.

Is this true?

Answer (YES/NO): YES